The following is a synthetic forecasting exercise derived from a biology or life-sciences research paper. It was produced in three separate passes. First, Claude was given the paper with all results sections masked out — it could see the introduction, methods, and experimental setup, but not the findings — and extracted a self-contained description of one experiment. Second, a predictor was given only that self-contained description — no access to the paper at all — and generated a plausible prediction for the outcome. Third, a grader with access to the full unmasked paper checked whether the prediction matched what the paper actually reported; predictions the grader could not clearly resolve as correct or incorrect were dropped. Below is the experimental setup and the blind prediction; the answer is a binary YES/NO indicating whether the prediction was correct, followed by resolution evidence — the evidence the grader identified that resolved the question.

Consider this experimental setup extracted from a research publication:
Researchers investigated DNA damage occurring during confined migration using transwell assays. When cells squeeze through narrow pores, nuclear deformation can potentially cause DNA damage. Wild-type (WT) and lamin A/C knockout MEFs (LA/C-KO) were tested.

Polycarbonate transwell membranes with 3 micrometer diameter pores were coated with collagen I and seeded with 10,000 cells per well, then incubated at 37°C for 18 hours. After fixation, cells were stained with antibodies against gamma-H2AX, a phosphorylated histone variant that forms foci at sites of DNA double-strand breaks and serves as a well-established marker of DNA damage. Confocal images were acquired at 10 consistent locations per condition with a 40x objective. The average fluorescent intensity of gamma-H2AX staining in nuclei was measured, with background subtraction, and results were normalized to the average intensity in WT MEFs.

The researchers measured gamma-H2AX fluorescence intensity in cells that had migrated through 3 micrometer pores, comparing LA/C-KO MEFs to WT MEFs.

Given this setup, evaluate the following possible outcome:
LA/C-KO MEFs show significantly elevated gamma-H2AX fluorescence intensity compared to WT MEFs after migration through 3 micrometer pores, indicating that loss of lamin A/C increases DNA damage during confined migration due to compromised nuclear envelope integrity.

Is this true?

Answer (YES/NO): YES